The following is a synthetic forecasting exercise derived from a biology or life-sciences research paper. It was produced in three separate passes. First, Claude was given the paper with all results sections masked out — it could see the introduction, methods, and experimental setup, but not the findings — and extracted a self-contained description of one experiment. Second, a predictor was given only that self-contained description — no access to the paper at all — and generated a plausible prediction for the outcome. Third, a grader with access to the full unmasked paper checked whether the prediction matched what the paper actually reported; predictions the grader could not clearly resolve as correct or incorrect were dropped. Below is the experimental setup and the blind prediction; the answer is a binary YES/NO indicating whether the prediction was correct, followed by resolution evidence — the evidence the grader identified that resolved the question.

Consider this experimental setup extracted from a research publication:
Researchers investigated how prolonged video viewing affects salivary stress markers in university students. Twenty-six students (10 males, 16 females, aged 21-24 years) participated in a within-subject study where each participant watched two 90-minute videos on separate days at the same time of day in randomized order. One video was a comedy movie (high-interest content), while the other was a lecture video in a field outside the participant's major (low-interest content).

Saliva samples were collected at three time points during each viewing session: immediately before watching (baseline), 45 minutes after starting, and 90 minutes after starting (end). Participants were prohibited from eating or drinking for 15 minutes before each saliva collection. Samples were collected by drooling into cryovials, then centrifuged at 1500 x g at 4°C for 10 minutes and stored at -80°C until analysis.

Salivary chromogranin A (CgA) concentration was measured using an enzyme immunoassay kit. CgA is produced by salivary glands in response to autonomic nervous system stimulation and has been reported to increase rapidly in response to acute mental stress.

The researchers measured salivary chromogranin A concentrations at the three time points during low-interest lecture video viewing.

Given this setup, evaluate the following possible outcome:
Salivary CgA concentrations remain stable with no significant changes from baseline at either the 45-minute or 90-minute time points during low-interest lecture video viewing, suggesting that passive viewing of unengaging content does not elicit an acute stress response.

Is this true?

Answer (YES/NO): NO